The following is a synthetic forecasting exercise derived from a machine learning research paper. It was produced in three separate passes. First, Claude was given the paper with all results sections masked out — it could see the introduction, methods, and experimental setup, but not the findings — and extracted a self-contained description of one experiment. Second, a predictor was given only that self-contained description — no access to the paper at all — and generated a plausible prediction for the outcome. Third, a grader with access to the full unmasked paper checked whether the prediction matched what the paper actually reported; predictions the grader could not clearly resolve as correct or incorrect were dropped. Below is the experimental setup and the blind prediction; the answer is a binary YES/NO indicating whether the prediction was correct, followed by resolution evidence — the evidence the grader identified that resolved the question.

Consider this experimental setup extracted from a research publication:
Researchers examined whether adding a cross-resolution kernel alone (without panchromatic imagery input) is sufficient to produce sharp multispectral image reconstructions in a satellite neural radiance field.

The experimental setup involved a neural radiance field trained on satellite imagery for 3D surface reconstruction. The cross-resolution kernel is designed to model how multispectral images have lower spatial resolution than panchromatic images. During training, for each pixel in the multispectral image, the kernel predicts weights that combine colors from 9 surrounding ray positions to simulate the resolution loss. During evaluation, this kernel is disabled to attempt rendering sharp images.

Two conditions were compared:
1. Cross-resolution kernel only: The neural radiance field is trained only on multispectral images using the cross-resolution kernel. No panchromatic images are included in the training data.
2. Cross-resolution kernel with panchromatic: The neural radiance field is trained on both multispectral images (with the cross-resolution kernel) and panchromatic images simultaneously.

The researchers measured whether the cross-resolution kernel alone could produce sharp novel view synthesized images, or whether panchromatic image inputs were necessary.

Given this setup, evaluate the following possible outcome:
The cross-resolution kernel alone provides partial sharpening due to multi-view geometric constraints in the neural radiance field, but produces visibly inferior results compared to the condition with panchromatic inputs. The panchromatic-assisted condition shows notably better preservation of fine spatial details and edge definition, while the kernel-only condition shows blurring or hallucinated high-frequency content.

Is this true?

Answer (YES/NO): NO